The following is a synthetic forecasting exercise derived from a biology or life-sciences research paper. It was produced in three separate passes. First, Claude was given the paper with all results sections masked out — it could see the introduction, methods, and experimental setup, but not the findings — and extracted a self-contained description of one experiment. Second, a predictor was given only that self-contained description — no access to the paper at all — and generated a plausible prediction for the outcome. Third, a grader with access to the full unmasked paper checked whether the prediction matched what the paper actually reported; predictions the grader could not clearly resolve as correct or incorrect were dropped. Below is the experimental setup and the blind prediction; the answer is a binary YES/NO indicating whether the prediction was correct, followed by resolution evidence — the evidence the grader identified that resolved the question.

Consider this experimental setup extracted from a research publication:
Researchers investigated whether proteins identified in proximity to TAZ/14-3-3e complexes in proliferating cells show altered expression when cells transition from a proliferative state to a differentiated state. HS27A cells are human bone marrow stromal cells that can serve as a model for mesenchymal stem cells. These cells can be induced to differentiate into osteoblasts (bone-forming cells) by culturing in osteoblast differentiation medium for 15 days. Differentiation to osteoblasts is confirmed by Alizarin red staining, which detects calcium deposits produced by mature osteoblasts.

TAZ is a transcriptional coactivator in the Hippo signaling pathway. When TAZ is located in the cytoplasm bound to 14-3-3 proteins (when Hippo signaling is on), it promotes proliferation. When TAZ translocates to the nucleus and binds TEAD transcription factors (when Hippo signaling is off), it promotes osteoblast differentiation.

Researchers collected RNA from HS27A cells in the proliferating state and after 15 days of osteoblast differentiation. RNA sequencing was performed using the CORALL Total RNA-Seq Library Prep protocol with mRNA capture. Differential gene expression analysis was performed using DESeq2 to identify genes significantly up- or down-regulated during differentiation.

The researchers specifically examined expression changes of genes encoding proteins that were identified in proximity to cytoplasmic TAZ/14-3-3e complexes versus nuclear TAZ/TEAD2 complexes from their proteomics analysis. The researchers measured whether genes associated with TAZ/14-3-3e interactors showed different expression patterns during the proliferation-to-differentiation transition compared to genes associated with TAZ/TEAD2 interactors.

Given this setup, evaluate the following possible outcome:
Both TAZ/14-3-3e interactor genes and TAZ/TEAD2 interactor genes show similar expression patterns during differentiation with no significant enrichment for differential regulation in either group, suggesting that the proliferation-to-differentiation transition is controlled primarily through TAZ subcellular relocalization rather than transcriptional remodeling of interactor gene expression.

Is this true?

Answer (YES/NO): NO